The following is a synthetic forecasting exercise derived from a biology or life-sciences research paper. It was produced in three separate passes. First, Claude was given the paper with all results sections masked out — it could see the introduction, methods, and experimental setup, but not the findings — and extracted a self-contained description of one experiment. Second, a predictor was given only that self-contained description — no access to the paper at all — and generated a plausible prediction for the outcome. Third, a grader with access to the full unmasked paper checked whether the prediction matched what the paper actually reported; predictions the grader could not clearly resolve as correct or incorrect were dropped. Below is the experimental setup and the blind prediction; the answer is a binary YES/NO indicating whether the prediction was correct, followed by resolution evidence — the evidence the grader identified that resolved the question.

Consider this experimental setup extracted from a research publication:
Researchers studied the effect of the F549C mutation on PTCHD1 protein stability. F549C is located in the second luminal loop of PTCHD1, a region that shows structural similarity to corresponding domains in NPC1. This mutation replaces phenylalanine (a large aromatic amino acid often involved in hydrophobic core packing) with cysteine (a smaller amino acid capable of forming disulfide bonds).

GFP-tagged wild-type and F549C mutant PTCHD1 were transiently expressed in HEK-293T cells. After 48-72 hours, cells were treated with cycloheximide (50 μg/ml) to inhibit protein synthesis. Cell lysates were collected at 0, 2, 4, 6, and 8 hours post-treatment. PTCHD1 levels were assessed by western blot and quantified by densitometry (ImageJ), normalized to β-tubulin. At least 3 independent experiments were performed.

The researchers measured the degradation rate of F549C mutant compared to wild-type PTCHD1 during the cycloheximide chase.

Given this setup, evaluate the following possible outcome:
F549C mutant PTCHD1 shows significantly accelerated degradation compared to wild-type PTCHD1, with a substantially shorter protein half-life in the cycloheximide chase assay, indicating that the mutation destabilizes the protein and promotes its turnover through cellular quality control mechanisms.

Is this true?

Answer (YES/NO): YES